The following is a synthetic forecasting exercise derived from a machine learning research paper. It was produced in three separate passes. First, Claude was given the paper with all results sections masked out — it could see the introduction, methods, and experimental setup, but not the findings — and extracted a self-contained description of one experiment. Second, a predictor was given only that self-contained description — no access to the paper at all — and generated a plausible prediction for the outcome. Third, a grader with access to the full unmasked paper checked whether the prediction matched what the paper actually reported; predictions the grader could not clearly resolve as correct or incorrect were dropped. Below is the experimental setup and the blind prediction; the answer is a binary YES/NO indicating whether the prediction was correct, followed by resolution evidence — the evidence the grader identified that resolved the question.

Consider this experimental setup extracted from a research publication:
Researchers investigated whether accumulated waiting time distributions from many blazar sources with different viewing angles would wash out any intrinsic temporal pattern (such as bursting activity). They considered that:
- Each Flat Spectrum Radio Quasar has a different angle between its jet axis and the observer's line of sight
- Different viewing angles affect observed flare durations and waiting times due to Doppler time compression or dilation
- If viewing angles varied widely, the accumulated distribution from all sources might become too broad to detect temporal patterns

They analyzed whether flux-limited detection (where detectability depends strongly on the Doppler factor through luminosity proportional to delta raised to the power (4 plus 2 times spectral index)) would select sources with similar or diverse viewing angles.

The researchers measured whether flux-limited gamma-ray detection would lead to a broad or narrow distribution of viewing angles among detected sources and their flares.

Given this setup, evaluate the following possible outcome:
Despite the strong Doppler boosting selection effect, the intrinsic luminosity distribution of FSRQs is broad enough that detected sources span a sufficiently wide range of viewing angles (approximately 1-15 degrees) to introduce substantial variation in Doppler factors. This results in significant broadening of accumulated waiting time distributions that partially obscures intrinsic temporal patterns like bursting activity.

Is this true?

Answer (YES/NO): NO